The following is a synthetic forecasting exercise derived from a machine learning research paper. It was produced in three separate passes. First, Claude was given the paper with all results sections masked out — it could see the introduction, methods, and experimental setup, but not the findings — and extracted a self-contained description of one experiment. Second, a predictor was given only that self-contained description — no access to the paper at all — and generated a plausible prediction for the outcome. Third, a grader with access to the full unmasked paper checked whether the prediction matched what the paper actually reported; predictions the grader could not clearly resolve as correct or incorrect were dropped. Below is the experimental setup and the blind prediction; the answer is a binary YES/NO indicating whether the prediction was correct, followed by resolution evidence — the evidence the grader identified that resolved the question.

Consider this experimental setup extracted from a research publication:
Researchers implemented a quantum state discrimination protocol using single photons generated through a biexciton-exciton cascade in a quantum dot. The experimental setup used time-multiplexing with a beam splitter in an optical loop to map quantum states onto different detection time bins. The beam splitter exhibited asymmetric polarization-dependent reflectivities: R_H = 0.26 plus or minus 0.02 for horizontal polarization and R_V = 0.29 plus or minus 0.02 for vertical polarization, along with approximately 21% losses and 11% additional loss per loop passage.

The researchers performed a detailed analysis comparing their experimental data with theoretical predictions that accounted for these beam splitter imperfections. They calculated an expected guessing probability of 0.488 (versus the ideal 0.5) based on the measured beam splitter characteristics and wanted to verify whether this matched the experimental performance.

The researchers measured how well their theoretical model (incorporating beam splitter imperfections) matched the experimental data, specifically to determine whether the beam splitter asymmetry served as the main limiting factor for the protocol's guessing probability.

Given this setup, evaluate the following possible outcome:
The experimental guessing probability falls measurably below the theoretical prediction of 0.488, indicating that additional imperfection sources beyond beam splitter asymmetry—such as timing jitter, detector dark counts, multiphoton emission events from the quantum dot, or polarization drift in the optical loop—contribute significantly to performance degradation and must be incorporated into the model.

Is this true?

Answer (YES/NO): NO